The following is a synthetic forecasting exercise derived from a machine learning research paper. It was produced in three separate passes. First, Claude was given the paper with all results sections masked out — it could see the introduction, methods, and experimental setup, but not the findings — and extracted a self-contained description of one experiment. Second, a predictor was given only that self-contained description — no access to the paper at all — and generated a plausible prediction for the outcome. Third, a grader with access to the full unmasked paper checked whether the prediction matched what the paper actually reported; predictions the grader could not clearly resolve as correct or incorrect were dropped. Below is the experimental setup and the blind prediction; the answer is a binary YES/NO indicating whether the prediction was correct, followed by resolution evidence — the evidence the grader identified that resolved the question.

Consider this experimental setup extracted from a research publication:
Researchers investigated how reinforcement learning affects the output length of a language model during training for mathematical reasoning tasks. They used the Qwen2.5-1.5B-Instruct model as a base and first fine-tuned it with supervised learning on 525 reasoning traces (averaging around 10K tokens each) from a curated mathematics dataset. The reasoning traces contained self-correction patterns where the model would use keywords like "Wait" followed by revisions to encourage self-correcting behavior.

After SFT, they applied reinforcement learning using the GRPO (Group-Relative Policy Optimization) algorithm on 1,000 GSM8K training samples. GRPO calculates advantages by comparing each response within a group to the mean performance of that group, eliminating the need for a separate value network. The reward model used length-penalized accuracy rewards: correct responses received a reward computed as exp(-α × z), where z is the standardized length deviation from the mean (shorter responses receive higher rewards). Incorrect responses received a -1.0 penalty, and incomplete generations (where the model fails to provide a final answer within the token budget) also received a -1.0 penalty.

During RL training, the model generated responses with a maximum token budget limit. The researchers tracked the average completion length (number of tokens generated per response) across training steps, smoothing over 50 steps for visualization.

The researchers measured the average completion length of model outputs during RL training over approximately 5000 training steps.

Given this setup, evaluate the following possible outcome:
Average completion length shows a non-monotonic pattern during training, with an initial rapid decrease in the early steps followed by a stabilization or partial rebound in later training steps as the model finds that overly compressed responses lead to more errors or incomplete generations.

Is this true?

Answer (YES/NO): NO